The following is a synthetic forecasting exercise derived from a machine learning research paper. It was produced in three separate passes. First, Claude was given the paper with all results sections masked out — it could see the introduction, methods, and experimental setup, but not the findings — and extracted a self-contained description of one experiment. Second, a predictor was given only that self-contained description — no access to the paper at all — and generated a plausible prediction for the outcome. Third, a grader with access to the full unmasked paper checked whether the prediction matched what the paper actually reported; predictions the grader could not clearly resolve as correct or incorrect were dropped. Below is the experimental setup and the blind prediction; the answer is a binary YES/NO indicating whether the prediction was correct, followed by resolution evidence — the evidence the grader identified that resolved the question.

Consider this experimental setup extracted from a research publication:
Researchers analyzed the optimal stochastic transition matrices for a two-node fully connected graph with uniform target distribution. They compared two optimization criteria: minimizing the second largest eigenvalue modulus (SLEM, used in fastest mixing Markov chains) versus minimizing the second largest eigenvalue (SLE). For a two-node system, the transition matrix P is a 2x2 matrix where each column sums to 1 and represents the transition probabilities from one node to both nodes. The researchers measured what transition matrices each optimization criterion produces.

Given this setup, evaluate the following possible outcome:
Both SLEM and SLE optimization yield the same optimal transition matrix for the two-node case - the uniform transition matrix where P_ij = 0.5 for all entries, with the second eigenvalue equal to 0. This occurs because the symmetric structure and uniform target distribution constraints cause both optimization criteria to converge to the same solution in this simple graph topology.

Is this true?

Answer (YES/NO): NO